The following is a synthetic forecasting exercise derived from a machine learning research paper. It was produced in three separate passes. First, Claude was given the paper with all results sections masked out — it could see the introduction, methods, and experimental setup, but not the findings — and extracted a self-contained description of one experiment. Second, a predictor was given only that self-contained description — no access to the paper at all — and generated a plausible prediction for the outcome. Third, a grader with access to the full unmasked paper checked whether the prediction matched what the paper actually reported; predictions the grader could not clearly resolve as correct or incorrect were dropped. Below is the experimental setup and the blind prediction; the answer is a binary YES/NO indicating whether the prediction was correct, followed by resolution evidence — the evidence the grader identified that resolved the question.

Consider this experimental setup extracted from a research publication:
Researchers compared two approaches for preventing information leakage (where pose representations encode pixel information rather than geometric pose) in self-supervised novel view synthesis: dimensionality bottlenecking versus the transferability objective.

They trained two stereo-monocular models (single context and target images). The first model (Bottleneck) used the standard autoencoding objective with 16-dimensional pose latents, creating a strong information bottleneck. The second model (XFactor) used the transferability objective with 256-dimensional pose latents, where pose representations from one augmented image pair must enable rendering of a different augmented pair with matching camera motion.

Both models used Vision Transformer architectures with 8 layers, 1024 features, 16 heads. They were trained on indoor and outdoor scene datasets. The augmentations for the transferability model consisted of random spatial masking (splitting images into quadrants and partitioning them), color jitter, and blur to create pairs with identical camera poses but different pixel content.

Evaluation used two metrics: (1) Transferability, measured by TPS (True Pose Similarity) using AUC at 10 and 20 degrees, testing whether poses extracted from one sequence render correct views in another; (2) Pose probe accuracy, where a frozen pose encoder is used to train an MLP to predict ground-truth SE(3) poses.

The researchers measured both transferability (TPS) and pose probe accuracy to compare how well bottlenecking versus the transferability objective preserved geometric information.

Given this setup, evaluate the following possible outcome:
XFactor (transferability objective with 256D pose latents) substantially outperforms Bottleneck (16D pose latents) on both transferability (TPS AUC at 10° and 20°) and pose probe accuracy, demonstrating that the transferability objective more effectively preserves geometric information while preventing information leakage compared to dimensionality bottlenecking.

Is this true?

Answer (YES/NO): NO